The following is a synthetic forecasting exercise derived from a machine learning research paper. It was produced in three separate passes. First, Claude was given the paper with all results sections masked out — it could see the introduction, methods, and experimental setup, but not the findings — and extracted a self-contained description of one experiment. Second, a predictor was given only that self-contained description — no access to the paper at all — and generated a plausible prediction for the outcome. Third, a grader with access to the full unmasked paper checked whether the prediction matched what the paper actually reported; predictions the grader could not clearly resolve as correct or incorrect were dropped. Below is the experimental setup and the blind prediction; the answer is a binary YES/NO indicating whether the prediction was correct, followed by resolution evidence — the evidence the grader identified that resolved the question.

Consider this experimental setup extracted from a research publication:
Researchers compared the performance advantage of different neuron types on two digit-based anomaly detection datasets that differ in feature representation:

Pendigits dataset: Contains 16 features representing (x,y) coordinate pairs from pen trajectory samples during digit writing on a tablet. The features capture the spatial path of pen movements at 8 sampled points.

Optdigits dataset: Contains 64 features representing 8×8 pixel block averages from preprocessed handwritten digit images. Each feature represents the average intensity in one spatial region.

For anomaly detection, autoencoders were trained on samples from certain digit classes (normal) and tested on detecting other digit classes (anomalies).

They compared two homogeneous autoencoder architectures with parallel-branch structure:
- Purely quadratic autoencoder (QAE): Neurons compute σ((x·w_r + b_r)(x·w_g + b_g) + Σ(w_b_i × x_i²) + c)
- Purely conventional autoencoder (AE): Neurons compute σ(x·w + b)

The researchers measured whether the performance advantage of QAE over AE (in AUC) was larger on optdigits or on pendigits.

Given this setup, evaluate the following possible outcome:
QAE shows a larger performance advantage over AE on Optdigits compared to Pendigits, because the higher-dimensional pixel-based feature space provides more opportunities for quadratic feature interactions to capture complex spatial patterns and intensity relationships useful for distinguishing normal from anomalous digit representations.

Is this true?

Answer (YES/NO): YES